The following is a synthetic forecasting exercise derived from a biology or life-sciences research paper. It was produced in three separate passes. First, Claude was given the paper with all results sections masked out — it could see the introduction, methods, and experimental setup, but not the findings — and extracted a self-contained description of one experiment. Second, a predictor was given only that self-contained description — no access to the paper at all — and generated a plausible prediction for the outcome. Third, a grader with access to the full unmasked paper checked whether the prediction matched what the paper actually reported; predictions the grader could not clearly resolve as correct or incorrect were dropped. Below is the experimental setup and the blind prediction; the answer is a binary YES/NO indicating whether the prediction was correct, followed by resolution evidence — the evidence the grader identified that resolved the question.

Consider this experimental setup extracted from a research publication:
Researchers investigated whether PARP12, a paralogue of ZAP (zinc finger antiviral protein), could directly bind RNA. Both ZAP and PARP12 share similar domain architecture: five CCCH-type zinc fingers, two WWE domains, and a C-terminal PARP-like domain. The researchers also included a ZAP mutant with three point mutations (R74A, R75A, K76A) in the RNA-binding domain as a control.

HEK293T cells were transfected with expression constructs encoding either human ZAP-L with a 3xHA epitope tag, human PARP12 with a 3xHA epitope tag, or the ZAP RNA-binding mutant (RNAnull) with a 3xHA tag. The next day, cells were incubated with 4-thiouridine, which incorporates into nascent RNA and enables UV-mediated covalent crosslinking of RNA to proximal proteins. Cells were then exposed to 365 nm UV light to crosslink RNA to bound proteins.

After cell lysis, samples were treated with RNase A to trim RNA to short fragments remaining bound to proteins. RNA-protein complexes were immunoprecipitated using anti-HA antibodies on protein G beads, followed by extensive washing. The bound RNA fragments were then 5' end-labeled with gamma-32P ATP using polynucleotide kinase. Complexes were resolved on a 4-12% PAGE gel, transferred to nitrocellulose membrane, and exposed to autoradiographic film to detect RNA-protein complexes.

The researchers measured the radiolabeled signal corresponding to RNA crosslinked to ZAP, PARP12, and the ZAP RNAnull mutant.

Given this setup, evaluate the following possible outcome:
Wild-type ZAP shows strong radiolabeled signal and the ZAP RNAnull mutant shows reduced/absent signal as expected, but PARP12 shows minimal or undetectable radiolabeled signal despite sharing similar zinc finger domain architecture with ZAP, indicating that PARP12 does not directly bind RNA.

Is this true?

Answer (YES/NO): YES